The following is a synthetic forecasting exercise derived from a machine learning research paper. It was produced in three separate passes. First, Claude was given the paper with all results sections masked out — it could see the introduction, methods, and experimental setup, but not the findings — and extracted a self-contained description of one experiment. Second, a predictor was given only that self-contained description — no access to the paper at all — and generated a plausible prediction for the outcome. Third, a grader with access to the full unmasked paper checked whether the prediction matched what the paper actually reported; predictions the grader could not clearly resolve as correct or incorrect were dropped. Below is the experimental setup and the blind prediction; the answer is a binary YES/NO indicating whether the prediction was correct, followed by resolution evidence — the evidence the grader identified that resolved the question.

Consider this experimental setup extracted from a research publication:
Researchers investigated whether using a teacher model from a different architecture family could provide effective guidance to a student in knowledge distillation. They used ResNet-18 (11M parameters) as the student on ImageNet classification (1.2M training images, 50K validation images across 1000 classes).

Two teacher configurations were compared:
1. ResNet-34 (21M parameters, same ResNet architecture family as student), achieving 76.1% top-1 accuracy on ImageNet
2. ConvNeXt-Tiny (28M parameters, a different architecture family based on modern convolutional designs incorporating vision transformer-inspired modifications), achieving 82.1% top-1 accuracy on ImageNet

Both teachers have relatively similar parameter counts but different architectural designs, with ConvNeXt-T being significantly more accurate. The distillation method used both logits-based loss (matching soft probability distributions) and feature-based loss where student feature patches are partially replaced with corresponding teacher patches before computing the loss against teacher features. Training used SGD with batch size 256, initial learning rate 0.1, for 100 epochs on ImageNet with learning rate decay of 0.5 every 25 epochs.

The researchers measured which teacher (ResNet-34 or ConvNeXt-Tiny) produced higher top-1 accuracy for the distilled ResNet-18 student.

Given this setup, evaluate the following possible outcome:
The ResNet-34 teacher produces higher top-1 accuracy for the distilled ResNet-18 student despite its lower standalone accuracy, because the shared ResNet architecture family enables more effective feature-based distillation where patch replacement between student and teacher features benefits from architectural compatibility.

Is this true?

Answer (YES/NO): YES